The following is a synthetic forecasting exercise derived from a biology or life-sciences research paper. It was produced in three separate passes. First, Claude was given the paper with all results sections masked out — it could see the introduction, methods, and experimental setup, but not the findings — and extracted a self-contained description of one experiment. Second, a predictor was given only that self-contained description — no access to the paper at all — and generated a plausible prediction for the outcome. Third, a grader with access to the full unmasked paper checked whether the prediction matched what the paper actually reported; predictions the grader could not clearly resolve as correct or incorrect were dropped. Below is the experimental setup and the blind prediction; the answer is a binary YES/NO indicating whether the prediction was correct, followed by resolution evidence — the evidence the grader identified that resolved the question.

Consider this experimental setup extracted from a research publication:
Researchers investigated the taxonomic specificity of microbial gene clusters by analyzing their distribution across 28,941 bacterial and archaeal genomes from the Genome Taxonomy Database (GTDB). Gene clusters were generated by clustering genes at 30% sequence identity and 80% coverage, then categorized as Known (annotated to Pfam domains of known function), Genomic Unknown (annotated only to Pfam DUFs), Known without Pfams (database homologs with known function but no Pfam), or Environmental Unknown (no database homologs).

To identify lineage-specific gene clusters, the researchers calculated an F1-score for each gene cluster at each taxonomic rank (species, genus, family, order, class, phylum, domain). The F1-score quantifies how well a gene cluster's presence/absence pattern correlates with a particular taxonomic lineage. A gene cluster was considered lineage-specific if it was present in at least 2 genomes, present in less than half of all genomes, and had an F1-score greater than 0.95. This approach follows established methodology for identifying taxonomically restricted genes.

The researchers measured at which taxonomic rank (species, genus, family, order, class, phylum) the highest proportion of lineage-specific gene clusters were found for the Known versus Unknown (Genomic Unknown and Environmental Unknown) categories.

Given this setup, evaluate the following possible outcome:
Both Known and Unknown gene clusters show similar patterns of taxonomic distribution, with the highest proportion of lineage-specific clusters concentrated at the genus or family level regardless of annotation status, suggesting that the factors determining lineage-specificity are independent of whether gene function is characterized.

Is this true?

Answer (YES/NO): NO